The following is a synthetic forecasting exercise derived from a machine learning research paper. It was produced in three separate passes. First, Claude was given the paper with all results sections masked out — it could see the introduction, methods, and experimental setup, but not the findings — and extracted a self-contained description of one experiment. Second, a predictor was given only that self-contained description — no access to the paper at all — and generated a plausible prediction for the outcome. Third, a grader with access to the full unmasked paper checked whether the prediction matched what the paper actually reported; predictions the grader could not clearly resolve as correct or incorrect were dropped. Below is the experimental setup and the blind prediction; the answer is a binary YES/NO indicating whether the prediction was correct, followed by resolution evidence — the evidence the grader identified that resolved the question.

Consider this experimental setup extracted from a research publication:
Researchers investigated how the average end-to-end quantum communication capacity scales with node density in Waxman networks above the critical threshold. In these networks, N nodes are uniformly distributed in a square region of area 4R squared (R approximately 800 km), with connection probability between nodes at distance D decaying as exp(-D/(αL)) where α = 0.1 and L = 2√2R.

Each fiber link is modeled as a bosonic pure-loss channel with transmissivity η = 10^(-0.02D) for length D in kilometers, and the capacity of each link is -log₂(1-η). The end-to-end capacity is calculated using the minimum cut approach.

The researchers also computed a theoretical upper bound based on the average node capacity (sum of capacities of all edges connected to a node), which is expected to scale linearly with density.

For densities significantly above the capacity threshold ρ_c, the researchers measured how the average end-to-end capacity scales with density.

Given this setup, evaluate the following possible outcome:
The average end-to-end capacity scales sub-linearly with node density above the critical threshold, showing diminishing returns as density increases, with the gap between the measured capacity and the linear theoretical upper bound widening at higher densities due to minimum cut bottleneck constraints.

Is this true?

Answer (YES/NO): NO